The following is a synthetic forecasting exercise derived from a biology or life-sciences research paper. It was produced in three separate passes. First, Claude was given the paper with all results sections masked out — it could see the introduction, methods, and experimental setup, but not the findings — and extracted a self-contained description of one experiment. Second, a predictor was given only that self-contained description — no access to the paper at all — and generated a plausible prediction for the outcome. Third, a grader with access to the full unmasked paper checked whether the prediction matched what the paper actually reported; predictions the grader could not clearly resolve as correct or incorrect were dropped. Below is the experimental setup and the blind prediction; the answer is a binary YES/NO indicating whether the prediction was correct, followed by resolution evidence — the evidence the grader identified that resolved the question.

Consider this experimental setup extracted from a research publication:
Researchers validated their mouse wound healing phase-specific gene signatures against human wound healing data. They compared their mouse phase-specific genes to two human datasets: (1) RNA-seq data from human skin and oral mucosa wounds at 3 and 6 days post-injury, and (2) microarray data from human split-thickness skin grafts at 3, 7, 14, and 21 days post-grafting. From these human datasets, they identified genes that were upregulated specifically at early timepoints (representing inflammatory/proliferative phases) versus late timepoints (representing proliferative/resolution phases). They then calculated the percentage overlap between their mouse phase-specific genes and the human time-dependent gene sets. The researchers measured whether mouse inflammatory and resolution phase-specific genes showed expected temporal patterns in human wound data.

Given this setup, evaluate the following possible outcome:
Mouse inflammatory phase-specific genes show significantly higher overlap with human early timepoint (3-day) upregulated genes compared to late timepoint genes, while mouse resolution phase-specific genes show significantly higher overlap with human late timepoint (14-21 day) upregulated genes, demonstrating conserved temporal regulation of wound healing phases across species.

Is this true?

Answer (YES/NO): YES